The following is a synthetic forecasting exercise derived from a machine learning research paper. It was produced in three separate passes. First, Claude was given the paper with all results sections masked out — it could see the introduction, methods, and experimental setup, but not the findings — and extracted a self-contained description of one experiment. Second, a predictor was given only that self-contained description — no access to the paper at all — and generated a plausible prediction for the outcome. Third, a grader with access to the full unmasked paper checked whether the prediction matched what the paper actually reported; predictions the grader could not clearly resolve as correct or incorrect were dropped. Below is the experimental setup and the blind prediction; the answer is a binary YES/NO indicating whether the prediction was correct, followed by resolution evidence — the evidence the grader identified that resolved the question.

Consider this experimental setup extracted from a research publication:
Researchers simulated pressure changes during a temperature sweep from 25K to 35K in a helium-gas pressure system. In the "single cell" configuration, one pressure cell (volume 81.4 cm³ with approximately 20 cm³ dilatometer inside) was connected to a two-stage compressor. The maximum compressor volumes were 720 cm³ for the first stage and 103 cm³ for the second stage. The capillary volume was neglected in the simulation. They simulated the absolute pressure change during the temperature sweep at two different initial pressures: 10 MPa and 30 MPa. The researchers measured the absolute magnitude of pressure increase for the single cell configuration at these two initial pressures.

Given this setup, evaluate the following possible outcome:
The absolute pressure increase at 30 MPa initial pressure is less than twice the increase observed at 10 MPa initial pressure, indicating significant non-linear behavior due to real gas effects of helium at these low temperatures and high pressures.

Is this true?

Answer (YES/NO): NO